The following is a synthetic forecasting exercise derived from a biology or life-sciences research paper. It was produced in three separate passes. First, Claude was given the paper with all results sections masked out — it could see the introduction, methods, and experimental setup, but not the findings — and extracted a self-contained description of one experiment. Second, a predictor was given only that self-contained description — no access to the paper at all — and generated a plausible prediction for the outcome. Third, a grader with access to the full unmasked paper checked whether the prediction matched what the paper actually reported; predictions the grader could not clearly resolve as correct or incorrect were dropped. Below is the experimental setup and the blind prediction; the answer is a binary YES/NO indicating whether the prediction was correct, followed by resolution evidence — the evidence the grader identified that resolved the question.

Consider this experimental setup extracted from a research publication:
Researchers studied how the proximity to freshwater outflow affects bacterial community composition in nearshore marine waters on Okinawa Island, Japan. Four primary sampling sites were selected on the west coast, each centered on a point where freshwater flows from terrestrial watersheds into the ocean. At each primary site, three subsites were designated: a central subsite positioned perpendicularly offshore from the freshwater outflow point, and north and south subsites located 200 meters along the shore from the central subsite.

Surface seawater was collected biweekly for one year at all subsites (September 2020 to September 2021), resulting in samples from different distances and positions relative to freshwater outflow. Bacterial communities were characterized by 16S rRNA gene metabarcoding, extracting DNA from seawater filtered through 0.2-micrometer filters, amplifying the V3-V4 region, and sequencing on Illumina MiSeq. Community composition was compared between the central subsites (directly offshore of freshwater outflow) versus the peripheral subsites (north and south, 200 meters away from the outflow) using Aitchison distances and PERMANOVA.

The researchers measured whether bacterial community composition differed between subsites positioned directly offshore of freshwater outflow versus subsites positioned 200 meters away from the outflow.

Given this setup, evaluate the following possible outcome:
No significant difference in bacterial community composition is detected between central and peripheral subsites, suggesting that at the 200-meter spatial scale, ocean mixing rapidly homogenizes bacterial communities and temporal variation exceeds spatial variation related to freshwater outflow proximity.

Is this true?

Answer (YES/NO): NO